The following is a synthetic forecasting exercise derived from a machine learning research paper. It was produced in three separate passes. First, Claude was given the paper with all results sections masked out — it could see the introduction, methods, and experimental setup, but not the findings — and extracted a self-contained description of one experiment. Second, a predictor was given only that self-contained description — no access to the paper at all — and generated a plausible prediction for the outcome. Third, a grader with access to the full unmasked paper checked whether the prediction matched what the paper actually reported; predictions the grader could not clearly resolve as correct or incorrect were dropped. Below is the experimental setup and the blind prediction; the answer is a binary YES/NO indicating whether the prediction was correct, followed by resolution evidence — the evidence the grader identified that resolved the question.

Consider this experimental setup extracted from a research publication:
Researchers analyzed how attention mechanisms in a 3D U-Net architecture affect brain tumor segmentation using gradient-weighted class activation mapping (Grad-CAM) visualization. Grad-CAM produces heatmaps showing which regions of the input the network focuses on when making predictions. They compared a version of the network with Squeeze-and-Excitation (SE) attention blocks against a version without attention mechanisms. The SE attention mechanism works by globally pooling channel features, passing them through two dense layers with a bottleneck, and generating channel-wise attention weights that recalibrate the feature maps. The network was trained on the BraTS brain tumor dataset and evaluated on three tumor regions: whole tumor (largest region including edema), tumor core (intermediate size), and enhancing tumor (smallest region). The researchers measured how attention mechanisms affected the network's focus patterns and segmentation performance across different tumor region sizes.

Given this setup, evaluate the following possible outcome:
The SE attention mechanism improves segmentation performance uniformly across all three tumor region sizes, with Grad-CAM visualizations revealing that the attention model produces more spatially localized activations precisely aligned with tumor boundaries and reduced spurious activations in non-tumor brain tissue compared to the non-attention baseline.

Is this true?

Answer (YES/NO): NO